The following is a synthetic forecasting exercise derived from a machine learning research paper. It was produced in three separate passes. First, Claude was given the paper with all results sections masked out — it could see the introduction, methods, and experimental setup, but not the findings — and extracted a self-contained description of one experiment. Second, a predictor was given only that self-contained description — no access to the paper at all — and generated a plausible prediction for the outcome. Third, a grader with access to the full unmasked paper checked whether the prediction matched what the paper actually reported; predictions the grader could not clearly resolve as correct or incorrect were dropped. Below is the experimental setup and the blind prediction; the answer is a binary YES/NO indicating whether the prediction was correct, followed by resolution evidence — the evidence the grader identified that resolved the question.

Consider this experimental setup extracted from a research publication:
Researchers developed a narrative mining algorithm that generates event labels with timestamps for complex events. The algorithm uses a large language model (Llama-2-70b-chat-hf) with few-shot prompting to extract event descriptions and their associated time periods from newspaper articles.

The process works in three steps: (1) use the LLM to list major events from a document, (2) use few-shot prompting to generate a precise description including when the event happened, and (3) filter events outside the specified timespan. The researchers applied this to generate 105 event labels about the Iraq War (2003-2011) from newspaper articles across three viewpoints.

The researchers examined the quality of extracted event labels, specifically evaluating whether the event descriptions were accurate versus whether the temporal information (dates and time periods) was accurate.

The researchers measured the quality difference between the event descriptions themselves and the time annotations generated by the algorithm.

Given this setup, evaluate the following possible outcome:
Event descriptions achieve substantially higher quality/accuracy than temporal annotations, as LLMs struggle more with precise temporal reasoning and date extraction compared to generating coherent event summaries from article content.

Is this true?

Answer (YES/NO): YES